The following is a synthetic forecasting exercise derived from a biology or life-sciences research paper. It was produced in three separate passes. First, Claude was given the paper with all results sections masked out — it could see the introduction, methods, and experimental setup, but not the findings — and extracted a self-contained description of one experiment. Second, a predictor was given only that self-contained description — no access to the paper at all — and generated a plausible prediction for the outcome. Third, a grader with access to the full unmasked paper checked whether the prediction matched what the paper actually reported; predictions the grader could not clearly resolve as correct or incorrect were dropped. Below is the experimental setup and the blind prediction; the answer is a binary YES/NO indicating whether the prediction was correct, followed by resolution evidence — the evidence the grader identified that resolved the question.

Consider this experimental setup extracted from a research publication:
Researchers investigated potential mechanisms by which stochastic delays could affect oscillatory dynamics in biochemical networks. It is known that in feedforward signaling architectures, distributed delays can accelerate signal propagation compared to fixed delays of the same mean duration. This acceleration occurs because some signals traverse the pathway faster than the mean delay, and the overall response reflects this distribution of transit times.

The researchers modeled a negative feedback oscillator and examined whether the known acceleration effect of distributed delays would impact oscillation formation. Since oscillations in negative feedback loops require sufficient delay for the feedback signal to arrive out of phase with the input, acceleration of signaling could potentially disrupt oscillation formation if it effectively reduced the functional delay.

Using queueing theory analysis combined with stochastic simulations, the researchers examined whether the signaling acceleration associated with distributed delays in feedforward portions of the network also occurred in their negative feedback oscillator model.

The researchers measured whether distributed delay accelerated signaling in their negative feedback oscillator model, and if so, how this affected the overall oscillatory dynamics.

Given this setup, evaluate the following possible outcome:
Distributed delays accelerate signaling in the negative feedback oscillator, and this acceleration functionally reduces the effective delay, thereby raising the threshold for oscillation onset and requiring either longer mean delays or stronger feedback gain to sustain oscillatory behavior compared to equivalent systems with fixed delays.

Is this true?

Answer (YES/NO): NO